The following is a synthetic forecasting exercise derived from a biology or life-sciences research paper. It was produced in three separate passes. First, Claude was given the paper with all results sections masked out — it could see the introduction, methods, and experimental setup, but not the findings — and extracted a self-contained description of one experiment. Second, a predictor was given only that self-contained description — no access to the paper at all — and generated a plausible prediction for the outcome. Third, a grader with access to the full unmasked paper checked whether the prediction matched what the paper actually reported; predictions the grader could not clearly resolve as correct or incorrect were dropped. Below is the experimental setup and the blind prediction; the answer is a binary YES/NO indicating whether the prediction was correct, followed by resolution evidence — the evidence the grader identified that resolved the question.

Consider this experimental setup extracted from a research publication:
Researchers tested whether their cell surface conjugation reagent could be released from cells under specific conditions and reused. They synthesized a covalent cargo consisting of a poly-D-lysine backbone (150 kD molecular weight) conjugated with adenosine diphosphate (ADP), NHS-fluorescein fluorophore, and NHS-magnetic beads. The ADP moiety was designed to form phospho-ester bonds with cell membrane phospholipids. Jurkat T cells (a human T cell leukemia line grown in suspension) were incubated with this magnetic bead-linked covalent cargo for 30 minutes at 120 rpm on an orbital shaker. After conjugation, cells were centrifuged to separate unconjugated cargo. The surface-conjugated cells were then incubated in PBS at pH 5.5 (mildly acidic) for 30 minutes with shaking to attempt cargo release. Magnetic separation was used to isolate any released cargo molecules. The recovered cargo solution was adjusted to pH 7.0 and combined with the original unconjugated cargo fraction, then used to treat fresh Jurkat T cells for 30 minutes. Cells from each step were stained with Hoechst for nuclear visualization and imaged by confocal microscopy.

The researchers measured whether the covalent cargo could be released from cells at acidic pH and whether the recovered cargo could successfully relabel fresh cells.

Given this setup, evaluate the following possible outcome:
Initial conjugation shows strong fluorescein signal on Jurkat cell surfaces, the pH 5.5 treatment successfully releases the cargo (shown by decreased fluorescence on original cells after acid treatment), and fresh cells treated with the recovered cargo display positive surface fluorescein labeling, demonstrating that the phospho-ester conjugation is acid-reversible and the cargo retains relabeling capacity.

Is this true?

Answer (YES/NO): YES